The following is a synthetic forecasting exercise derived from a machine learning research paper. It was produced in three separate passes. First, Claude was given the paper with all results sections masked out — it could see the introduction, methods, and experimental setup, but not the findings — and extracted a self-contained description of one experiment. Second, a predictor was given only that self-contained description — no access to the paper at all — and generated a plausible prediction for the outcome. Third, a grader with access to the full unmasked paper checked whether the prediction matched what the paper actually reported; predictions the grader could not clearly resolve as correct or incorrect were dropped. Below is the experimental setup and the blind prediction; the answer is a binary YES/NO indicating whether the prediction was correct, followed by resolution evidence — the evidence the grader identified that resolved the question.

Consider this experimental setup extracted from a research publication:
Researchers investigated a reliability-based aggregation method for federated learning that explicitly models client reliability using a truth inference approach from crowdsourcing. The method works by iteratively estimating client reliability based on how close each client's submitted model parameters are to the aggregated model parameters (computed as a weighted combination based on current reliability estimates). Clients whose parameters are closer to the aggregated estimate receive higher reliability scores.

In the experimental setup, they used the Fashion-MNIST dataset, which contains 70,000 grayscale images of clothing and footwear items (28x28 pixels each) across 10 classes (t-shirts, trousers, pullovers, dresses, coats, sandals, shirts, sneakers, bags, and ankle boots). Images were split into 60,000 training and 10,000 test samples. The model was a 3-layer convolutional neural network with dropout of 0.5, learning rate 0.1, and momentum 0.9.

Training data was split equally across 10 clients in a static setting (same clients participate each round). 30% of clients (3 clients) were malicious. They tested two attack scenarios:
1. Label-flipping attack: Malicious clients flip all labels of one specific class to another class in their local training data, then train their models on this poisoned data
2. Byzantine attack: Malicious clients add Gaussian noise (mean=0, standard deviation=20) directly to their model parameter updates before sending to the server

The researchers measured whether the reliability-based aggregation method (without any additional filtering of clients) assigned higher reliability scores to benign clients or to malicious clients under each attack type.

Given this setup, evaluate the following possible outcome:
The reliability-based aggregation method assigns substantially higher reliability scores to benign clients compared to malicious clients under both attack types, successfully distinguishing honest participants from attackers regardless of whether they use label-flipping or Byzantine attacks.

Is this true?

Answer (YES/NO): NO